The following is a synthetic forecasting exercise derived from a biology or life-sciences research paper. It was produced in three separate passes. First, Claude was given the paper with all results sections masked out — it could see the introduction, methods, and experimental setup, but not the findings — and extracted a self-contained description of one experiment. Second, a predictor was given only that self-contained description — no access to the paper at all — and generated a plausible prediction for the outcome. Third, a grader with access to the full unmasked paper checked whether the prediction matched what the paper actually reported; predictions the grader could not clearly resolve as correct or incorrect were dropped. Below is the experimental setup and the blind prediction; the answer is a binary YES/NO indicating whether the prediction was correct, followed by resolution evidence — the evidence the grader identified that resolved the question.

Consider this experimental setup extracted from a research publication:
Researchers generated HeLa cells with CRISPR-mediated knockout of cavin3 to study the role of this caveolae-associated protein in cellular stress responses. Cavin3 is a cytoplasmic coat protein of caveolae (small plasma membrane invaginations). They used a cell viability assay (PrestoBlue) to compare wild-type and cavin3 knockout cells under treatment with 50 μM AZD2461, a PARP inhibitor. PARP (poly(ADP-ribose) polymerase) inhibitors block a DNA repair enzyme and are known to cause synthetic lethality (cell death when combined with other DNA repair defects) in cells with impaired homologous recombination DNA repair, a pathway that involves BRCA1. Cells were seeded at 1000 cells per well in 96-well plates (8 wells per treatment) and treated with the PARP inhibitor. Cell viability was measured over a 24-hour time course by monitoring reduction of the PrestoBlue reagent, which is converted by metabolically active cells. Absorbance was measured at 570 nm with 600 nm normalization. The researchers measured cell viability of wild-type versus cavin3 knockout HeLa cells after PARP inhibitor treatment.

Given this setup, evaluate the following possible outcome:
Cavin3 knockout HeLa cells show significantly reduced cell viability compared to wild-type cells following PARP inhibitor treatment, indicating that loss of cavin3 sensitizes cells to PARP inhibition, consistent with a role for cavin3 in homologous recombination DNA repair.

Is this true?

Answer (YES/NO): YES